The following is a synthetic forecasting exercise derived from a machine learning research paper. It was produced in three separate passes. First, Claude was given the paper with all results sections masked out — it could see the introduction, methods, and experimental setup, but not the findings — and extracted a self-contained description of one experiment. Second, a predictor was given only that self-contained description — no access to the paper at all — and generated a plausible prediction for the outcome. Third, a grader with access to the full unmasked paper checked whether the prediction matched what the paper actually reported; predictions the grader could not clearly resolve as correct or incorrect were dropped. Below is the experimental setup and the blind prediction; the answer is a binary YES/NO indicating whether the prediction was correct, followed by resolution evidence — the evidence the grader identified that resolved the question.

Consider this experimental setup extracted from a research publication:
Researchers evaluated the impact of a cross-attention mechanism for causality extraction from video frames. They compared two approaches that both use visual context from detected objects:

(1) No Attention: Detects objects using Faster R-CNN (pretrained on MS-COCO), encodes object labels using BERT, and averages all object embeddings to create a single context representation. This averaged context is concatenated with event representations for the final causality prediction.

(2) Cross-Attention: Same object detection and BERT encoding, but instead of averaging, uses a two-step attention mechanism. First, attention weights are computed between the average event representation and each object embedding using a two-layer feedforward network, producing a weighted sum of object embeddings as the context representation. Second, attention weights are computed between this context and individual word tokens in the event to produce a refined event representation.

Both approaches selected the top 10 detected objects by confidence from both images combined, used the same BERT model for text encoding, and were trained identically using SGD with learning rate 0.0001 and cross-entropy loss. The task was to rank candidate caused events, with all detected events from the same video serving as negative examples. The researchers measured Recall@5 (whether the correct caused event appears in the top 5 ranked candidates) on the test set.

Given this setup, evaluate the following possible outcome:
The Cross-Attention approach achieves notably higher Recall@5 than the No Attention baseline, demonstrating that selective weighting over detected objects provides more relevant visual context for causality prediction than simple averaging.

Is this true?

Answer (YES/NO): YES